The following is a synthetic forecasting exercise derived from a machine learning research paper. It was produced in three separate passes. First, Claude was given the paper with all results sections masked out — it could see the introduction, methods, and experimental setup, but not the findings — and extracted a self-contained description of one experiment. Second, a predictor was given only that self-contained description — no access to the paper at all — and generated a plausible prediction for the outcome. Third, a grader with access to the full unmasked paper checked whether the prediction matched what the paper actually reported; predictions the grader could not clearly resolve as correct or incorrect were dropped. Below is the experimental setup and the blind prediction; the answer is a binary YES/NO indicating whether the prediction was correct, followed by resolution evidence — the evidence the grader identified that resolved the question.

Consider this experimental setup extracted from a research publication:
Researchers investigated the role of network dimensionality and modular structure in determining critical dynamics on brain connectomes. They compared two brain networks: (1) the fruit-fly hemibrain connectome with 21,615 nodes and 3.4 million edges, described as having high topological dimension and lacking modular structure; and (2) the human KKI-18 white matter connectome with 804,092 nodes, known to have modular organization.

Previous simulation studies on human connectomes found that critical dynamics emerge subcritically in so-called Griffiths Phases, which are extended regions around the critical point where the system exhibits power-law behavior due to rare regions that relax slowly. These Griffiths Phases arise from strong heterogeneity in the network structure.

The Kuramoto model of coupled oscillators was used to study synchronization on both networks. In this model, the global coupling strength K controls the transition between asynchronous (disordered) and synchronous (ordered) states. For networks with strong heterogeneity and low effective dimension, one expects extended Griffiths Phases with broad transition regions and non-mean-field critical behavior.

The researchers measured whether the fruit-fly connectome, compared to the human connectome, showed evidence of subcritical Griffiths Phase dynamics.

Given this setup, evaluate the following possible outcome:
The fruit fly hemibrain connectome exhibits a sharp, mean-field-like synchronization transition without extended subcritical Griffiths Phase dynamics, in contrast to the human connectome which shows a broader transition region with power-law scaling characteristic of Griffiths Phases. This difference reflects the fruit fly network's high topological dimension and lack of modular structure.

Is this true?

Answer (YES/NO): YES